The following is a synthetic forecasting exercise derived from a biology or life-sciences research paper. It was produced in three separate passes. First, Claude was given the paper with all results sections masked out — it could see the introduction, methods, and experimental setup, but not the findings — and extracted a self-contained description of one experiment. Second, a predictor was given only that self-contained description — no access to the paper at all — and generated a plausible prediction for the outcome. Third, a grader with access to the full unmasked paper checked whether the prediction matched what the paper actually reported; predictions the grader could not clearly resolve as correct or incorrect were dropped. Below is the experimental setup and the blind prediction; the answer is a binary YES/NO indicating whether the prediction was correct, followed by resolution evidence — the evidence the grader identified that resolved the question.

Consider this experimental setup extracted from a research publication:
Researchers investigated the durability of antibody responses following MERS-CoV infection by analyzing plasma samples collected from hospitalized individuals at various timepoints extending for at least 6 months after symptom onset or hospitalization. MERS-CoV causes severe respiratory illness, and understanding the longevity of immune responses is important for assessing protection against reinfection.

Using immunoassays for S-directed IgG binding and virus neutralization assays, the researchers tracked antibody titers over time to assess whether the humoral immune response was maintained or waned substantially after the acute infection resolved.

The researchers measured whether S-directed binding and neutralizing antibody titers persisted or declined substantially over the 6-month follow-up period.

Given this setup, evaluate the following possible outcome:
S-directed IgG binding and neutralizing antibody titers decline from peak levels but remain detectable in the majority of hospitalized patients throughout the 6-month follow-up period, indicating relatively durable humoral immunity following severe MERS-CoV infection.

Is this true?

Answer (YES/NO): YES